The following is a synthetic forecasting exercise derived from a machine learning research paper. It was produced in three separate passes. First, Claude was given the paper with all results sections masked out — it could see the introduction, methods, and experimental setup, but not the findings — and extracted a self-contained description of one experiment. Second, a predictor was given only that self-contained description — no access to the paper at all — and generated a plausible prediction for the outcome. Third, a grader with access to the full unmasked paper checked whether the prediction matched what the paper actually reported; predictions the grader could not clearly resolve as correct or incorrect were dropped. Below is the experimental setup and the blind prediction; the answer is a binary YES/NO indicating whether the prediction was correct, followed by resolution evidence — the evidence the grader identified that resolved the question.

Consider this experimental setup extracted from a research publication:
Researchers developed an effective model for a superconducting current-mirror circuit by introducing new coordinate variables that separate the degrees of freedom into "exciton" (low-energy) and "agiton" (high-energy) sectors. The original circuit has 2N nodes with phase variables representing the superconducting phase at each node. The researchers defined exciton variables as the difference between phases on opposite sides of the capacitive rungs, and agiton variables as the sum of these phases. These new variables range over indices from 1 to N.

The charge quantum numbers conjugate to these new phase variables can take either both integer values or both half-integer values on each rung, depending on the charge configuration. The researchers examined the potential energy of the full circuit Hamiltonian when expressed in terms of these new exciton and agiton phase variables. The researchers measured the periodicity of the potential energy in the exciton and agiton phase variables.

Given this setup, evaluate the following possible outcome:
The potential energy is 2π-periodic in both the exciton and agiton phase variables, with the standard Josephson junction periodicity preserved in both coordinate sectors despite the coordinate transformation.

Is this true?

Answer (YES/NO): NO